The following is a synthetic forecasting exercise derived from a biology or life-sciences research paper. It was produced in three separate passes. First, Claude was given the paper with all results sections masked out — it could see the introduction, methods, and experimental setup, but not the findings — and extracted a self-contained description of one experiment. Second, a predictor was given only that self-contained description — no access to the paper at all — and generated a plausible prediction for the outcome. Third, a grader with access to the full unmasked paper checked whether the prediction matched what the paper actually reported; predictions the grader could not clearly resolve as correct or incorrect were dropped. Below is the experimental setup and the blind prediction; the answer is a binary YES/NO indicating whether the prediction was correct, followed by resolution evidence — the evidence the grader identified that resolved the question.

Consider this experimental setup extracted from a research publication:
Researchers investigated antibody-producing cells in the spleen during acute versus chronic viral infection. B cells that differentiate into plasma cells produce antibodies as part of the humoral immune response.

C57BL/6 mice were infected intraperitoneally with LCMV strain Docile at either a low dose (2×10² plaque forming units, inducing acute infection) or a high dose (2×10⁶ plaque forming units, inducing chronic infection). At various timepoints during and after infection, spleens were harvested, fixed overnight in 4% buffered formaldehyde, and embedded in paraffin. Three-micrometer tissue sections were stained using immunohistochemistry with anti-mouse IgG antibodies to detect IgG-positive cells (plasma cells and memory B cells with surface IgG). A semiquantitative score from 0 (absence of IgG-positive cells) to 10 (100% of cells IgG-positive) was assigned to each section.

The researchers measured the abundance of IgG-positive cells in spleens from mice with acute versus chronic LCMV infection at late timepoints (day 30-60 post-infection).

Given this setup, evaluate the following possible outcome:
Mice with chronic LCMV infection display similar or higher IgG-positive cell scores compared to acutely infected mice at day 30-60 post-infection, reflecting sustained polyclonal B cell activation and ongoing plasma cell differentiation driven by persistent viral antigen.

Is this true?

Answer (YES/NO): YES